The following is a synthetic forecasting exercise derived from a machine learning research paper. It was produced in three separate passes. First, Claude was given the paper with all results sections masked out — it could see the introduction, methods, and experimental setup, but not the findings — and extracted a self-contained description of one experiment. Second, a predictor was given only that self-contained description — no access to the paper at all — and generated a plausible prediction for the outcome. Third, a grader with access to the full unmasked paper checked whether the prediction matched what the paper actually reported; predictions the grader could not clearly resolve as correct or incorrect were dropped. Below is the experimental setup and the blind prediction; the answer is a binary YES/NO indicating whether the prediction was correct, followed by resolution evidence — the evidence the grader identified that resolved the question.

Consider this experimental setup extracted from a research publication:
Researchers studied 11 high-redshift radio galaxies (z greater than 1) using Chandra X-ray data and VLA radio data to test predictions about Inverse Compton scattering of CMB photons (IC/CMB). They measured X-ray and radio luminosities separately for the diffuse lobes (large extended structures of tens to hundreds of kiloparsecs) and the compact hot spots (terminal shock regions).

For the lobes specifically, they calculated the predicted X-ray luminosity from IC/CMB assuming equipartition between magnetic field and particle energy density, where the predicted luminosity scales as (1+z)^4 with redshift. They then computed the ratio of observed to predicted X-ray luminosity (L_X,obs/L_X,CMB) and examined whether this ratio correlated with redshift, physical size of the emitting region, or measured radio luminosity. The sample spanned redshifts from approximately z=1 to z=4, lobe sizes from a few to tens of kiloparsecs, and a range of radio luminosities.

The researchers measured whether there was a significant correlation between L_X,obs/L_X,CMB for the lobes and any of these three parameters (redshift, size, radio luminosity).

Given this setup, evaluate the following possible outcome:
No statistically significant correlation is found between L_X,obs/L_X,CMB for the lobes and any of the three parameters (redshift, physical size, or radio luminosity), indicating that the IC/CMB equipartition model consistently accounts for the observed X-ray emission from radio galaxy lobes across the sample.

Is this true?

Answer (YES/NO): YES